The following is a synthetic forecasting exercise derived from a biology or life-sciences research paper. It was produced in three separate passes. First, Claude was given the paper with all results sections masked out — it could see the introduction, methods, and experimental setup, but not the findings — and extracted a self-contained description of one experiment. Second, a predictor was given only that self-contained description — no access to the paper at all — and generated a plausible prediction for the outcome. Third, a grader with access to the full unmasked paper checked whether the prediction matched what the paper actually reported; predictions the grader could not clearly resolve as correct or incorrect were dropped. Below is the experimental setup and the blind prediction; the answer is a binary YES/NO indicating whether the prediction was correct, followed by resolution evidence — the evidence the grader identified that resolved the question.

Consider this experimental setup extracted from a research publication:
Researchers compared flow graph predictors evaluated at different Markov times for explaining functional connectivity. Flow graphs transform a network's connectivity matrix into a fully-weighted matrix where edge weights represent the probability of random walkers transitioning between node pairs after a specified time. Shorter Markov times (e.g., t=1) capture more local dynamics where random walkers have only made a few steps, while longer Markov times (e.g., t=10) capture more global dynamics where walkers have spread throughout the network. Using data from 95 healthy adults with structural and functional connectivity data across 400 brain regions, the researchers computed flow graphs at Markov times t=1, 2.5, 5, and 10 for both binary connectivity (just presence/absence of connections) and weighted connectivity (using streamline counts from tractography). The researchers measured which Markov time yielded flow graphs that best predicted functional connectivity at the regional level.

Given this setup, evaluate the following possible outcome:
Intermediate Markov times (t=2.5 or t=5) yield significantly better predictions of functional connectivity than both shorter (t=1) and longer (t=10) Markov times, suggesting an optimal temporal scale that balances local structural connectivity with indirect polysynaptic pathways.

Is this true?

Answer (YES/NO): NO